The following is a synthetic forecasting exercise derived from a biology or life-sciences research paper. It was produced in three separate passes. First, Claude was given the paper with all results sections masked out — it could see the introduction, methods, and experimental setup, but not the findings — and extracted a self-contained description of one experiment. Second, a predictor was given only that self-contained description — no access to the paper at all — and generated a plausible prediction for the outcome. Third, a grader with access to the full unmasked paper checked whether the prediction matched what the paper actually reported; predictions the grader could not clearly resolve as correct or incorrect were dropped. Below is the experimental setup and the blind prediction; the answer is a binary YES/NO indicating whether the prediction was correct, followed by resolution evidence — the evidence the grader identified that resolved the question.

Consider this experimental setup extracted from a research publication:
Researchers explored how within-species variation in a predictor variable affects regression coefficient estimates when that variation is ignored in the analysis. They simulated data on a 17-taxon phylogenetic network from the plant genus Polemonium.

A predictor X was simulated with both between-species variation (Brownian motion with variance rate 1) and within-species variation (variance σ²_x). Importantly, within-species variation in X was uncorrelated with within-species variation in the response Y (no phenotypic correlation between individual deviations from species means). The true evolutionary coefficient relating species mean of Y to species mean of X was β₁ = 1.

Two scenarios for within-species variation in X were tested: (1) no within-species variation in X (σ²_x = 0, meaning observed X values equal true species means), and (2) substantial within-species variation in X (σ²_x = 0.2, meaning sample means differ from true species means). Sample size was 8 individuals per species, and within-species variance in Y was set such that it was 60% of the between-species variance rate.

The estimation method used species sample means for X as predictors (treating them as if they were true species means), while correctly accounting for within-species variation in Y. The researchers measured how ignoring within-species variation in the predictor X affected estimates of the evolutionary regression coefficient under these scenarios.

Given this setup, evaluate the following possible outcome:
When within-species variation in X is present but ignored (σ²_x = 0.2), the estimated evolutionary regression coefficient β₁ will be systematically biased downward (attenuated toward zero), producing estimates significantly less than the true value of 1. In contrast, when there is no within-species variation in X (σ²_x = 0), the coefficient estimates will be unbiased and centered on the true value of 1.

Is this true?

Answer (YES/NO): YES